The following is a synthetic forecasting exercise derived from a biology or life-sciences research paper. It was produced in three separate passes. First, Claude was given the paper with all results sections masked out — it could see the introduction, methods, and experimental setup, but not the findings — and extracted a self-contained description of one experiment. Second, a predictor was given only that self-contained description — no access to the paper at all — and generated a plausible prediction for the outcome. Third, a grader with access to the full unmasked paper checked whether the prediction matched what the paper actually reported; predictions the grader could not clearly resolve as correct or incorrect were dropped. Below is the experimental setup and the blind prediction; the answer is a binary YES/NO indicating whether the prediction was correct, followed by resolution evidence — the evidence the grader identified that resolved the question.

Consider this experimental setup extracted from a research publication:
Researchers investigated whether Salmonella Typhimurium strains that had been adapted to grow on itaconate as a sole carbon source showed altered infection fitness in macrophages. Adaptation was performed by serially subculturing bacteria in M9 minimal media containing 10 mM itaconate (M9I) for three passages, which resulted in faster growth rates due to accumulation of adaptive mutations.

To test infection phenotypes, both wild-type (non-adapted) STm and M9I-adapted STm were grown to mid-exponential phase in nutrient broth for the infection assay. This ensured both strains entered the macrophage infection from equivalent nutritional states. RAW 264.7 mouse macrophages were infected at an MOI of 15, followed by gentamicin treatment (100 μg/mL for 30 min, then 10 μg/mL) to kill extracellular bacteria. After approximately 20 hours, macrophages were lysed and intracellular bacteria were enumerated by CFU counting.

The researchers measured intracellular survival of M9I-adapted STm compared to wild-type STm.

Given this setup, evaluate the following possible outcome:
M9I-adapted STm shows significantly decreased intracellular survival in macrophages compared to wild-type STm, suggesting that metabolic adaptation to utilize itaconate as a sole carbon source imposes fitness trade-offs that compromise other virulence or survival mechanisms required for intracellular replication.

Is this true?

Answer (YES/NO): NO